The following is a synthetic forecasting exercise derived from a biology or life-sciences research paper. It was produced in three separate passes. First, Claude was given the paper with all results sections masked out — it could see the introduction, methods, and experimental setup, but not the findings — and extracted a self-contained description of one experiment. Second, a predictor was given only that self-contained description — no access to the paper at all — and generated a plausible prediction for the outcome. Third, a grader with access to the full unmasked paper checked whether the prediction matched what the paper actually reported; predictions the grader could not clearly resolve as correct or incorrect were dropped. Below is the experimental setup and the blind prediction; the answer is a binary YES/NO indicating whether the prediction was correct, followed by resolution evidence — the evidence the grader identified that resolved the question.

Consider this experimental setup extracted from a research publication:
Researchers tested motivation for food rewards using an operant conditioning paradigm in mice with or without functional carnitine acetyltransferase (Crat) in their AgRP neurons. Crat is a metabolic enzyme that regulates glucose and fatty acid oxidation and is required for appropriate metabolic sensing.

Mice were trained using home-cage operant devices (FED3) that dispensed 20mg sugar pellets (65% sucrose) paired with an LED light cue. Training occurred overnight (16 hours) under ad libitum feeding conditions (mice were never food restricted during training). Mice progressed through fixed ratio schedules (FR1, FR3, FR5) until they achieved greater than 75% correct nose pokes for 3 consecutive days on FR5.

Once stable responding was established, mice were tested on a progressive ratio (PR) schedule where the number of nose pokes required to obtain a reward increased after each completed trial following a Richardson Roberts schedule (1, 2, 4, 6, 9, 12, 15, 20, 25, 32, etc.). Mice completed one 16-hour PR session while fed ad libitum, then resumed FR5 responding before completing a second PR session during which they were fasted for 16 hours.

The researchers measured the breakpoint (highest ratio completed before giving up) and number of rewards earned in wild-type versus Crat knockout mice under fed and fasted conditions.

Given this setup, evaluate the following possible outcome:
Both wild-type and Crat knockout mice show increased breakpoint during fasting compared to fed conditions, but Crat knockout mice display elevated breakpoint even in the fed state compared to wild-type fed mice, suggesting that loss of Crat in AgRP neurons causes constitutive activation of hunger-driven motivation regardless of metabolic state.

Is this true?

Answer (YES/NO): NO